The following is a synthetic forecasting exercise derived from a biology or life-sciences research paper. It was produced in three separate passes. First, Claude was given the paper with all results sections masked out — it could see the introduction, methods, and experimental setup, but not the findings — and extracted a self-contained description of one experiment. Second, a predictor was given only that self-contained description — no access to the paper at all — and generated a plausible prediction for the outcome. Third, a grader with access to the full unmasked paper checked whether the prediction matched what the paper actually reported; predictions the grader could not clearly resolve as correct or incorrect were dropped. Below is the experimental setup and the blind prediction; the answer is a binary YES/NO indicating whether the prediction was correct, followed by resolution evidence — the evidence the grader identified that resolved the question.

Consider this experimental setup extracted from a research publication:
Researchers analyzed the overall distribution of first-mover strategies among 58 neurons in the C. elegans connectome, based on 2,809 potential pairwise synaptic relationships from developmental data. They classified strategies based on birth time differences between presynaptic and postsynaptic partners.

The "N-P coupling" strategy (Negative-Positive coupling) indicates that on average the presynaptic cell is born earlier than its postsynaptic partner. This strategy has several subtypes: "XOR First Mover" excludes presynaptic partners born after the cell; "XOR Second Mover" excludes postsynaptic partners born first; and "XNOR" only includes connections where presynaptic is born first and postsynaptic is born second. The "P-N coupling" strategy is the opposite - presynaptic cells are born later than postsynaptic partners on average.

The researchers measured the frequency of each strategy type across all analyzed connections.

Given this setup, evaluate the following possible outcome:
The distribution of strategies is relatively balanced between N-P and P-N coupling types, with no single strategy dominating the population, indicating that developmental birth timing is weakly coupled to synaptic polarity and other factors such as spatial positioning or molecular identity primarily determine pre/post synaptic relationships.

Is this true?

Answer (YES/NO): NO